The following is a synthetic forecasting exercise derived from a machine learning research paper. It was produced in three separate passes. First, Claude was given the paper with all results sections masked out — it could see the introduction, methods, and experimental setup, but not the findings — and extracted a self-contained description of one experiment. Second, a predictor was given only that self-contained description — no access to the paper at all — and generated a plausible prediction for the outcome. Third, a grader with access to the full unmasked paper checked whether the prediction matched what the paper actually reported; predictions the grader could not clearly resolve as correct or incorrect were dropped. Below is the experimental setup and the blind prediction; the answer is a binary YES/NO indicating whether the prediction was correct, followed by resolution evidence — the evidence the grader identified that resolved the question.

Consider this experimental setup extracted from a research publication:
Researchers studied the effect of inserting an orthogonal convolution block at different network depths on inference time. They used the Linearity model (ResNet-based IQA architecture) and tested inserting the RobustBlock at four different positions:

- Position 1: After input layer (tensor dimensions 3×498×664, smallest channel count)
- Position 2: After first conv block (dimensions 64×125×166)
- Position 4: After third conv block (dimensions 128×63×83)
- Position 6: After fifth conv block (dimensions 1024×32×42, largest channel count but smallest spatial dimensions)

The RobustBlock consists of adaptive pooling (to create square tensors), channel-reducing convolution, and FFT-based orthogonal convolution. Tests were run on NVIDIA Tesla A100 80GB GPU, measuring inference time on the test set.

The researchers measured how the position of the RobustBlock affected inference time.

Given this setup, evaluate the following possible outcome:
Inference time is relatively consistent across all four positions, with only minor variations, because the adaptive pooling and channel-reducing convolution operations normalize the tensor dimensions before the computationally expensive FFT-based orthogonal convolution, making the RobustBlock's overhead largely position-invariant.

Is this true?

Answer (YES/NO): NO